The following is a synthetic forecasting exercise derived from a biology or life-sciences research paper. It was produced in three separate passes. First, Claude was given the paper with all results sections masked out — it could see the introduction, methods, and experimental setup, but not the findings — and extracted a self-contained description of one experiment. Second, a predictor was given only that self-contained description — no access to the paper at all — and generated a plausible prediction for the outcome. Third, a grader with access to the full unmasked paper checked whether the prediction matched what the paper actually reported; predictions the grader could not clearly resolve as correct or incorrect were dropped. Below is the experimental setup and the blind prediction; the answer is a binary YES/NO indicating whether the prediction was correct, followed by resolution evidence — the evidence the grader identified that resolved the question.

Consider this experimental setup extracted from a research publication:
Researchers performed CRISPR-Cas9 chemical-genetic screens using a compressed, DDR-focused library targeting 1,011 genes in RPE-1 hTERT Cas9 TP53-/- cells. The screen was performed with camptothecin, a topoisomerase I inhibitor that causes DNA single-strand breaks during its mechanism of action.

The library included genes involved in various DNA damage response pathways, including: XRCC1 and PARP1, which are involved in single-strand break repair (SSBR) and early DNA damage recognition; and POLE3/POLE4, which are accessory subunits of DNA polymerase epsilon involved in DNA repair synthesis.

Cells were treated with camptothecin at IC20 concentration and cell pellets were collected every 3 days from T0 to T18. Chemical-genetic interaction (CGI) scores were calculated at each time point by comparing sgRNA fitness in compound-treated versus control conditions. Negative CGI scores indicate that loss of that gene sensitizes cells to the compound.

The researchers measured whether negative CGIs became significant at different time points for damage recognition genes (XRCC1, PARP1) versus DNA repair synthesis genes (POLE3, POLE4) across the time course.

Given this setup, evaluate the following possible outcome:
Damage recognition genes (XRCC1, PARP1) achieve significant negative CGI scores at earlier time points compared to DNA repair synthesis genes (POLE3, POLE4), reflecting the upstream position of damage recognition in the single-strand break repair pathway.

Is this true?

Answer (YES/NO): YES